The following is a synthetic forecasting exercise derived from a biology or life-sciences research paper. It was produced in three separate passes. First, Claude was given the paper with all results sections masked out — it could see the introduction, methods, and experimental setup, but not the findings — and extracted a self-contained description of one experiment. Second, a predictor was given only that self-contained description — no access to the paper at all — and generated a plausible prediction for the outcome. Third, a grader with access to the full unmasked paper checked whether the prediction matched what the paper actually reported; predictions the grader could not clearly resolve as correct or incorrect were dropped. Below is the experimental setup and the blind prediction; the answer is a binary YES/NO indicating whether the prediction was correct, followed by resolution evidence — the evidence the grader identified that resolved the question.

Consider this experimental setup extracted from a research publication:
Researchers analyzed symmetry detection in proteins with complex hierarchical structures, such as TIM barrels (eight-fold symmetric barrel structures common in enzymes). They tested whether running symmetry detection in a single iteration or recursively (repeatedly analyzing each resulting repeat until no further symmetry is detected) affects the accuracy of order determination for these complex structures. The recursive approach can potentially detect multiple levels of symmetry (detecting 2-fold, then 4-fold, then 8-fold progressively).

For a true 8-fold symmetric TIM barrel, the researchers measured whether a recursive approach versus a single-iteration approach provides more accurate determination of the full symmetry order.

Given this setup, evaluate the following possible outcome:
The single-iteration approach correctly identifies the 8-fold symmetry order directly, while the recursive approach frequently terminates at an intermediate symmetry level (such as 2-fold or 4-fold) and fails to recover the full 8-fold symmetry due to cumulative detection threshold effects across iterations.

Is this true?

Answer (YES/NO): NO